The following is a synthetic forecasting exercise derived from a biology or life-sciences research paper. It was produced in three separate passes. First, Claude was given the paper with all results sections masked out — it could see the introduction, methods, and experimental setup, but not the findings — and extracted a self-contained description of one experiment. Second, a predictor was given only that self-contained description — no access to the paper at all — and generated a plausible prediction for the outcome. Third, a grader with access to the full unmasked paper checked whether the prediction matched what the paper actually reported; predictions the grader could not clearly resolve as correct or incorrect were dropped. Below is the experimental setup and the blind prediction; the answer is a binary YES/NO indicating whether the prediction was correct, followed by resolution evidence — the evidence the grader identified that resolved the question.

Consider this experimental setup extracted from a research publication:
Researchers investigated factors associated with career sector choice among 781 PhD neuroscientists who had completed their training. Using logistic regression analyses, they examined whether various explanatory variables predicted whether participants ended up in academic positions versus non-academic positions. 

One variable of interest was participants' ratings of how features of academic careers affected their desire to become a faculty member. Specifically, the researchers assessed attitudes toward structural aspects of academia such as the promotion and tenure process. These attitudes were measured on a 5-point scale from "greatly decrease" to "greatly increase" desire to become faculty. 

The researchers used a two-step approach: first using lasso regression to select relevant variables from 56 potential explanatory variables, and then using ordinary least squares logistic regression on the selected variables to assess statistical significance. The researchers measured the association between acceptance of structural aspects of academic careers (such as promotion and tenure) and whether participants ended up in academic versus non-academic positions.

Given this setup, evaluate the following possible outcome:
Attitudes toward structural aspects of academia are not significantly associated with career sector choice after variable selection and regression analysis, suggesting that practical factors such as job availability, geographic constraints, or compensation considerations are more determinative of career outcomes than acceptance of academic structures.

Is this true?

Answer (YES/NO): NO